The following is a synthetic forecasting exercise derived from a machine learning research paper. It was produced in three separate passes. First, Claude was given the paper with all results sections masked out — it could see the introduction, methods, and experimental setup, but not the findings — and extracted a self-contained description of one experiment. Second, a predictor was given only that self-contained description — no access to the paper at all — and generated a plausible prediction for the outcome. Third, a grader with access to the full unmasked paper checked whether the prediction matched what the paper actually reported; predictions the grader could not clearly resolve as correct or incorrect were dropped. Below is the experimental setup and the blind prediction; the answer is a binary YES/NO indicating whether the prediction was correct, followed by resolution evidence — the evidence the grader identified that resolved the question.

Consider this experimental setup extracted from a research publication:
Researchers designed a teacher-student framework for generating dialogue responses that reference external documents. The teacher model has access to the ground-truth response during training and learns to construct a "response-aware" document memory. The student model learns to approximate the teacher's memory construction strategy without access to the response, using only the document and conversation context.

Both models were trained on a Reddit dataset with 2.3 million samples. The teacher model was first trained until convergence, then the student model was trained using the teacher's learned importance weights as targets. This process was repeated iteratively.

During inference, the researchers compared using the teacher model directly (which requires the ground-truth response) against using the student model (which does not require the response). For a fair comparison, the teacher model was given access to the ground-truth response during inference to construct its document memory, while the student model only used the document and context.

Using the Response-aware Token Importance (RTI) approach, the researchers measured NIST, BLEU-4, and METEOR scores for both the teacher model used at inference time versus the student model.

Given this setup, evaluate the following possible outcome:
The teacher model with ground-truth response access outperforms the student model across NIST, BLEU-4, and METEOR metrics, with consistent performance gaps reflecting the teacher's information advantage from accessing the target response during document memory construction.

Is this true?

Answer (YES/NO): NO